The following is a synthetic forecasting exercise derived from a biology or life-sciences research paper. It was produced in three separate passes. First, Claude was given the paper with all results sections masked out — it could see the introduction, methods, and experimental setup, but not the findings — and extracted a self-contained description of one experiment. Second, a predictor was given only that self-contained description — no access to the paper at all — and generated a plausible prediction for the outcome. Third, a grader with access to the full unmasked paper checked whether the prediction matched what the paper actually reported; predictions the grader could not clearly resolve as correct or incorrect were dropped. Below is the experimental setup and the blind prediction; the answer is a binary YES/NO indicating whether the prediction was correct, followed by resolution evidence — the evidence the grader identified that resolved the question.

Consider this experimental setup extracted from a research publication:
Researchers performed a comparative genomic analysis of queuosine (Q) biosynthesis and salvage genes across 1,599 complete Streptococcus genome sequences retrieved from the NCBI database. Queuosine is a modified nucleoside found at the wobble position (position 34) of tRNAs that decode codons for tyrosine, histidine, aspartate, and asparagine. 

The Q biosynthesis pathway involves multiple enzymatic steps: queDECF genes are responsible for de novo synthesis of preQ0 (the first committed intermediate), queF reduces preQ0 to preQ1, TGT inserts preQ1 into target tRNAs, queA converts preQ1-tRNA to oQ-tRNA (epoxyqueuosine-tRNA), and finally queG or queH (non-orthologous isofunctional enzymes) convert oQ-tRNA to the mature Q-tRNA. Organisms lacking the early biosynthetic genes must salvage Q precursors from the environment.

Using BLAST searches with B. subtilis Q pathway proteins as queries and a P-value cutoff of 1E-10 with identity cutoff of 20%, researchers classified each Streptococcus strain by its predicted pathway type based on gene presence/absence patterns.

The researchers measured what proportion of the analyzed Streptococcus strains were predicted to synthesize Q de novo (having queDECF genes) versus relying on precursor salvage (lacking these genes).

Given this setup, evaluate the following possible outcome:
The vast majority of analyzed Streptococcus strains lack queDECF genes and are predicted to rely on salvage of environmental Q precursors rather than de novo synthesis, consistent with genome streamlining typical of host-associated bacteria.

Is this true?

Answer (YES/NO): YES